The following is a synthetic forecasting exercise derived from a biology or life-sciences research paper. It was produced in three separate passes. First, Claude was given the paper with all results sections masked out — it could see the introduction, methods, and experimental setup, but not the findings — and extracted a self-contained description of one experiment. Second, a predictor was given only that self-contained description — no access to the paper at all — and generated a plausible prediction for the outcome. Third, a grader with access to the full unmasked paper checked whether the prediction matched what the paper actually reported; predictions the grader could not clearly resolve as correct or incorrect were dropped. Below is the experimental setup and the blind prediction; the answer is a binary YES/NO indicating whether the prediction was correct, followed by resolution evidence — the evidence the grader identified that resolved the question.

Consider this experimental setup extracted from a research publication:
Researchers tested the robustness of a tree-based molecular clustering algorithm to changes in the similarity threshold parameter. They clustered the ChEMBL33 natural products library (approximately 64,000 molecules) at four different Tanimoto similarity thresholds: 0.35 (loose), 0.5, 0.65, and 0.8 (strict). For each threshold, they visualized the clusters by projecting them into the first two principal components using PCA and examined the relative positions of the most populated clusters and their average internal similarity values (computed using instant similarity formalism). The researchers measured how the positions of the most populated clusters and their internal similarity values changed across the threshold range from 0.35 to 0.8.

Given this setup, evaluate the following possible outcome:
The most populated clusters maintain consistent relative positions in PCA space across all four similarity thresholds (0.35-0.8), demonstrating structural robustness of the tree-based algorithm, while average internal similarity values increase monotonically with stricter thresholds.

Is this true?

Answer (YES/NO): NO